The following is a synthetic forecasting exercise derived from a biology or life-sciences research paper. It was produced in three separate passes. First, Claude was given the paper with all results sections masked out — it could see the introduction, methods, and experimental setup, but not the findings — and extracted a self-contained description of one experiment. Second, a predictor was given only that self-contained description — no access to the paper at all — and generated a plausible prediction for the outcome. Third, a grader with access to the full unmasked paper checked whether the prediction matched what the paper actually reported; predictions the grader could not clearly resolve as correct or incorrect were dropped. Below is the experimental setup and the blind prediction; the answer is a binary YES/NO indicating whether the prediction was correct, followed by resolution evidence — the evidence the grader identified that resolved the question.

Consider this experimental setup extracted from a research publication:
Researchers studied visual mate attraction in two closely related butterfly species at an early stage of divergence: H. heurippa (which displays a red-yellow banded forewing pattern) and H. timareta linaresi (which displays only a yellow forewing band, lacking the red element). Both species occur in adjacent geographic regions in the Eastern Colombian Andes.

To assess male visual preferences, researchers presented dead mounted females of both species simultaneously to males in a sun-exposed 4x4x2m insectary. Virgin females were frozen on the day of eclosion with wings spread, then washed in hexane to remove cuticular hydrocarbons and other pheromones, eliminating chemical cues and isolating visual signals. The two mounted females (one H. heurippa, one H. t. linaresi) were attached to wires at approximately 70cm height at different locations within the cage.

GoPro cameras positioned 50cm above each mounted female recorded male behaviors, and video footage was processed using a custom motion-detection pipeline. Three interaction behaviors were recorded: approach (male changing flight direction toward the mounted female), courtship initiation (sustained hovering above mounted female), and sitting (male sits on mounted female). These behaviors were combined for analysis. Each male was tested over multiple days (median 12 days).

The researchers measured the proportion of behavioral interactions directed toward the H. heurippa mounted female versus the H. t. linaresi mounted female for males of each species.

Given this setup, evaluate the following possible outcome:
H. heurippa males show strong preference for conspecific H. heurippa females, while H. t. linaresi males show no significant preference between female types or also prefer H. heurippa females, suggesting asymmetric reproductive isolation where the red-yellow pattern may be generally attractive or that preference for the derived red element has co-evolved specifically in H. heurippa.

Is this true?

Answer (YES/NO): NO